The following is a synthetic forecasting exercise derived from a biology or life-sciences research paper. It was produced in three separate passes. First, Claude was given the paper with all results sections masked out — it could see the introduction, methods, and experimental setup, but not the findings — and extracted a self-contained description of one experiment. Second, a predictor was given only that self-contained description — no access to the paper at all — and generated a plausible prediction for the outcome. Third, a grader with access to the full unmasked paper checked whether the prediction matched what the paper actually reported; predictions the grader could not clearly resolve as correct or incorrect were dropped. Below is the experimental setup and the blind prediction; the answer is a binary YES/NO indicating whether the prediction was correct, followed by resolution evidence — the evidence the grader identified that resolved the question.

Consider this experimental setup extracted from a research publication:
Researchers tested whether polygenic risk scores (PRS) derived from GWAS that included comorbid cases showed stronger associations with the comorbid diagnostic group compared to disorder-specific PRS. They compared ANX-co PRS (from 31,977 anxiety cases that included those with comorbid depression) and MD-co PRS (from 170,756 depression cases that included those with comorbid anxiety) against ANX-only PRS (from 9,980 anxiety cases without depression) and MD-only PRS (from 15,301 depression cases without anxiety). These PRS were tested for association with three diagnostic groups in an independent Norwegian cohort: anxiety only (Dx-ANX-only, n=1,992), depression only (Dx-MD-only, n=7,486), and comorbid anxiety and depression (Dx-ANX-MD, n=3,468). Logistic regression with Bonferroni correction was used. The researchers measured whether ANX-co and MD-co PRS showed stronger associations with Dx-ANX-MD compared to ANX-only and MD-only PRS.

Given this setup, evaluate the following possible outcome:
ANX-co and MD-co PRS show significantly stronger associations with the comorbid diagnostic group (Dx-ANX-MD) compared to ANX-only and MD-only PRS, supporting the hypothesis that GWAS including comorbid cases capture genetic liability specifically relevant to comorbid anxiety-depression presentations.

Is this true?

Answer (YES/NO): NO